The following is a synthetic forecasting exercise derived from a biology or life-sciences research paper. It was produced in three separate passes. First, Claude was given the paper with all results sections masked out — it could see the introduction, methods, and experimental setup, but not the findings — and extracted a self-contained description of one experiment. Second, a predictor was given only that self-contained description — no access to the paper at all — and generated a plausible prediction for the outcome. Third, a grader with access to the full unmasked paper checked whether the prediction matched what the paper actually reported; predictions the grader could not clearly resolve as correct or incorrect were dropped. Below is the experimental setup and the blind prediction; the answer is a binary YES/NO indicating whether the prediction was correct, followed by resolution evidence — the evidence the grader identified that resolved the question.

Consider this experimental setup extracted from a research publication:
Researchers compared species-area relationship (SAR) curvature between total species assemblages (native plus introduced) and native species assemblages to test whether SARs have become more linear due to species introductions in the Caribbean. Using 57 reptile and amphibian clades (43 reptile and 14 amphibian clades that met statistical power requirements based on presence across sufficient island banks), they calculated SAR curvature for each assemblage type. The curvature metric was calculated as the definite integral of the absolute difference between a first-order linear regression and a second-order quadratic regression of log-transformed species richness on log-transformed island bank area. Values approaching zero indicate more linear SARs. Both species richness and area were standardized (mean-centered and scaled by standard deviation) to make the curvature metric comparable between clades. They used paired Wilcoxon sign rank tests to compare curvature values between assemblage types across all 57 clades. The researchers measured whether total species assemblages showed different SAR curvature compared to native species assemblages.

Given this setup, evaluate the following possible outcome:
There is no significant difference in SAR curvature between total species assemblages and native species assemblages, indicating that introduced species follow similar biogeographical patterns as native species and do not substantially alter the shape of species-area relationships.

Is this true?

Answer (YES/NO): NO